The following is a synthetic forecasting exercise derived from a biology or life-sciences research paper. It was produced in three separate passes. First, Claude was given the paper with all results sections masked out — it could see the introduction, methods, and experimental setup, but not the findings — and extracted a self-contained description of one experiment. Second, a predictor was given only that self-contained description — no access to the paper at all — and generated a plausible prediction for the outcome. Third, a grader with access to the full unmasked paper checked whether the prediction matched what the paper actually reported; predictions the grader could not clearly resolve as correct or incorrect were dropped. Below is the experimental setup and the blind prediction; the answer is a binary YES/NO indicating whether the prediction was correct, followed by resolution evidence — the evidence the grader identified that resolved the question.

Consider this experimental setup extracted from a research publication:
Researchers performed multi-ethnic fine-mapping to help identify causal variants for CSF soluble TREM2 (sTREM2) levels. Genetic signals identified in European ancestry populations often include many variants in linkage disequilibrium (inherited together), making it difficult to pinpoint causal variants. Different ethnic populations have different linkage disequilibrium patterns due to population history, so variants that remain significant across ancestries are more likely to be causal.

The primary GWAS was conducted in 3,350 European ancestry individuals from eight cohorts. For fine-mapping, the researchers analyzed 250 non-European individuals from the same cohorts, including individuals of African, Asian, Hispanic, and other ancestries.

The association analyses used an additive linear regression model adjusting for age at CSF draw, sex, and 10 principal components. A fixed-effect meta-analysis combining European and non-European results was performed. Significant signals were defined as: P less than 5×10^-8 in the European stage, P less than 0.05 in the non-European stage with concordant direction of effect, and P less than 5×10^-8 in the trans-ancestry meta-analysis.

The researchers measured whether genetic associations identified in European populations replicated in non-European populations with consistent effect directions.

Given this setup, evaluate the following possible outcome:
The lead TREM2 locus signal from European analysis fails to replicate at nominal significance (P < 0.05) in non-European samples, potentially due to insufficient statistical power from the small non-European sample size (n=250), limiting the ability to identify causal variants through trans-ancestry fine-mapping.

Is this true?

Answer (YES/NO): NO